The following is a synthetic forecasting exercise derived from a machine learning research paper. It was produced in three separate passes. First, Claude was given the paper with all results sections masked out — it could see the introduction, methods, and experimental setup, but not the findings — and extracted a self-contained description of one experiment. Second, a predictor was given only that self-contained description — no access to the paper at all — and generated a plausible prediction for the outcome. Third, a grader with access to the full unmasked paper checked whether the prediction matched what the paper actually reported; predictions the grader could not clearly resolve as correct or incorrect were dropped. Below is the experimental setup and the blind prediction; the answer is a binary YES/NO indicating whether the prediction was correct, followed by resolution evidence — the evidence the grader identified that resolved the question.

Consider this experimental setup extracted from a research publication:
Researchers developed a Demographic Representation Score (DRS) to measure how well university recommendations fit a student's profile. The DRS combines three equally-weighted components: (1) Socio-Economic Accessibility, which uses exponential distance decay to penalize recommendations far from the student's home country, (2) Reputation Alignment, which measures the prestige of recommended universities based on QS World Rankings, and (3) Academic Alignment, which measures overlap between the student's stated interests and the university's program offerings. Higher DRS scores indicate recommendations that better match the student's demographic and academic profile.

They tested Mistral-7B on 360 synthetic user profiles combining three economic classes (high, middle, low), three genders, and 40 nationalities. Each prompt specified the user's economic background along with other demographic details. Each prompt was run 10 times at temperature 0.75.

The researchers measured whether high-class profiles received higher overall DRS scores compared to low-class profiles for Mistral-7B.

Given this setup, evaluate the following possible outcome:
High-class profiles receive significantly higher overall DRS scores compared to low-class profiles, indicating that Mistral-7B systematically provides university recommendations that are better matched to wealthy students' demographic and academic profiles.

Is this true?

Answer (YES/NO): YES